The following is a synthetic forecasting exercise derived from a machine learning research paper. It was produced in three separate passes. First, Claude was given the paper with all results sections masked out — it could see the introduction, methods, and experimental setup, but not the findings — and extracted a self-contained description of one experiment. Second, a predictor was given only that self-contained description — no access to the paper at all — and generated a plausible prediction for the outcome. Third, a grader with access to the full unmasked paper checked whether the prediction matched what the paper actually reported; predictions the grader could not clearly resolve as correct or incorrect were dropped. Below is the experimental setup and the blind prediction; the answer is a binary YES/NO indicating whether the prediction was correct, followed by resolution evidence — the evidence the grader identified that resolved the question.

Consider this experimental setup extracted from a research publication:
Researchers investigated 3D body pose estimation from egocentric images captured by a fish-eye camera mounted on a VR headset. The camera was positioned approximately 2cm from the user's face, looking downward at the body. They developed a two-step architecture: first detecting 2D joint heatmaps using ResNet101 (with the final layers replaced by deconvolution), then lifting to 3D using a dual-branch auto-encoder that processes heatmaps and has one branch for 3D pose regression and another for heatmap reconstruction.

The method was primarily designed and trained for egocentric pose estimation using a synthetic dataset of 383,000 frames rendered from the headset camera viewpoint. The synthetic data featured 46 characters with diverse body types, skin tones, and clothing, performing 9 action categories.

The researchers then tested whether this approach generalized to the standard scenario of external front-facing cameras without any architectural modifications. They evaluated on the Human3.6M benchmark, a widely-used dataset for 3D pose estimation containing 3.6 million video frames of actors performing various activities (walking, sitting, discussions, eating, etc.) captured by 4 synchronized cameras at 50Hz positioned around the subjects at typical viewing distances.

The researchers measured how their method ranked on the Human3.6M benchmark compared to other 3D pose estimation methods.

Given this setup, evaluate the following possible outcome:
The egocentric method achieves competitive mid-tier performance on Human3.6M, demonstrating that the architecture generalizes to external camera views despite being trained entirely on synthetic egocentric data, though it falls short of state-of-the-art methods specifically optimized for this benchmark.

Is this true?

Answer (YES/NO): NO